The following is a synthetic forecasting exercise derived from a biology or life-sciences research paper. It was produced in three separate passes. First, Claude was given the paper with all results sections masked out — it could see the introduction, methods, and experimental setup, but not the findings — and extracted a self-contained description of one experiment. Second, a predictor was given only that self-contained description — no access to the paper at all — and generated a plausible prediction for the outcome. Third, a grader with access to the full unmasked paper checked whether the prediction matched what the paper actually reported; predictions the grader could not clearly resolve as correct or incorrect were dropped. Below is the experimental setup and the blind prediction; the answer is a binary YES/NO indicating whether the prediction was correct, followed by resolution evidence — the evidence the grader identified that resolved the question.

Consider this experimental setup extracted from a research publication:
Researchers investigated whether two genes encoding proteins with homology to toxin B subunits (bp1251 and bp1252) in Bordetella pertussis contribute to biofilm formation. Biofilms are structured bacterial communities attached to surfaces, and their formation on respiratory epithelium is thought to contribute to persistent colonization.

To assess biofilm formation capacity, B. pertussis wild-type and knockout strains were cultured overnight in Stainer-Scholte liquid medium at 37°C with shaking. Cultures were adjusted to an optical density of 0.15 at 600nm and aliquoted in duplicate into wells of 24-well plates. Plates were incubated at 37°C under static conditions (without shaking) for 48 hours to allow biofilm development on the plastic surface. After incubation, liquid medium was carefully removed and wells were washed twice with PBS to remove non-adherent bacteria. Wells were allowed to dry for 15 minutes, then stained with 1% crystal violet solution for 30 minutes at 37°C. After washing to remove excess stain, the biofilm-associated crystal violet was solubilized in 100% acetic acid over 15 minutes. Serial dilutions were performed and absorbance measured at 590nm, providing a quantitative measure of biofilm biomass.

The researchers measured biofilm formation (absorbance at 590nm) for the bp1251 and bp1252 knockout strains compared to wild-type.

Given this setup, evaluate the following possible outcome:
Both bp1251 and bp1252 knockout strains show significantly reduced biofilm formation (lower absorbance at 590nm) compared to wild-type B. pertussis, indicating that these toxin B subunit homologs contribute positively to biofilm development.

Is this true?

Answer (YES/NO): NO